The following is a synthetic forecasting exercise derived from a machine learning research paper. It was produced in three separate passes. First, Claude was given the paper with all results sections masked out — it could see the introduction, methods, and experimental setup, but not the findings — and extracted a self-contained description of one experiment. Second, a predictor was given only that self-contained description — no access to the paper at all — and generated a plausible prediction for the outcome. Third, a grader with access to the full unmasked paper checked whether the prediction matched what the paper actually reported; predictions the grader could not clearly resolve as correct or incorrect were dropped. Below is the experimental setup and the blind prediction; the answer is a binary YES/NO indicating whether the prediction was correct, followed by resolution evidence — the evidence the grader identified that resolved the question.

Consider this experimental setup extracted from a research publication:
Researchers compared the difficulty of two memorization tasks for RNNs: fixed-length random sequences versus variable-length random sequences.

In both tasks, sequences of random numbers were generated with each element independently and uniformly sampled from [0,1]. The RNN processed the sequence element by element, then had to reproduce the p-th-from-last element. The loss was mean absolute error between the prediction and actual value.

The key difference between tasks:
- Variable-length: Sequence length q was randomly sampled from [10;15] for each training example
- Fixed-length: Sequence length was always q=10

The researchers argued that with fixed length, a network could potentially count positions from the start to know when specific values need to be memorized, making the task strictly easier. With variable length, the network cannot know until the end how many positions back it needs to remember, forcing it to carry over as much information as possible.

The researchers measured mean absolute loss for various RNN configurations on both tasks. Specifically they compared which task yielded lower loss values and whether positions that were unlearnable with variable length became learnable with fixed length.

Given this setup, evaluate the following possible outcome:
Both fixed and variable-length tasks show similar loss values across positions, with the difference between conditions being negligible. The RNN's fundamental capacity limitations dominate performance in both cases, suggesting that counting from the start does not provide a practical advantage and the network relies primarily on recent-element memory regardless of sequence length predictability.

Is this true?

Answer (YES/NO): NO